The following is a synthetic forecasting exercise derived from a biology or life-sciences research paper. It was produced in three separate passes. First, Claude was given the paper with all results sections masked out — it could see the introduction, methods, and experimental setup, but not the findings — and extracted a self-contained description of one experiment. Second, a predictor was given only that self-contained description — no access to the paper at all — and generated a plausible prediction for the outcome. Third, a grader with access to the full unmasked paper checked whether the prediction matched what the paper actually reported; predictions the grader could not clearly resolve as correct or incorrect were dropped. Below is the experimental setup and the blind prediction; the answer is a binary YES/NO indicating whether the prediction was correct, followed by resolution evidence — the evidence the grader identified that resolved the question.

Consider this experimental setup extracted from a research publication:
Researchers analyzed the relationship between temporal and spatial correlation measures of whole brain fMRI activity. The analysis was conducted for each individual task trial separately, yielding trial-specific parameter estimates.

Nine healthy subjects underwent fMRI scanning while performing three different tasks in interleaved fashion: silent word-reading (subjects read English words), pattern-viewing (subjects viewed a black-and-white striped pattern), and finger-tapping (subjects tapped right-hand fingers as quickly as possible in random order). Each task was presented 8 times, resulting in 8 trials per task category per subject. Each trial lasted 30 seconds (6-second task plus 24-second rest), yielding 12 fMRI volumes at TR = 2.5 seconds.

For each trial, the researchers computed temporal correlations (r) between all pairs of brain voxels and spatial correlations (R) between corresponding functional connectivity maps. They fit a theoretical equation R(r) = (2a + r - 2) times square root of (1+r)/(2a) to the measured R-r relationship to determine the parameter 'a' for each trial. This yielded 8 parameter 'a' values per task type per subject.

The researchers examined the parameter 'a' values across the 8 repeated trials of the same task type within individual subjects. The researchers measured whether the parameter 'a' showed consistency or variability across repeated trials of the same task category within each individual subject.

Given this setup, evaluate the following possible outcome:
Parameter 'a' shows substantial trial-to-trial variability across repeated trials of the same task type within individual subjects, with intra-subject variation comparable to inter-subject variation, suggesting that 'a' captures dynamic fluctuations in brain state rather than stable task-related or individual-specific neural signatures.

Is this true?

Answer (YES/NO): NO